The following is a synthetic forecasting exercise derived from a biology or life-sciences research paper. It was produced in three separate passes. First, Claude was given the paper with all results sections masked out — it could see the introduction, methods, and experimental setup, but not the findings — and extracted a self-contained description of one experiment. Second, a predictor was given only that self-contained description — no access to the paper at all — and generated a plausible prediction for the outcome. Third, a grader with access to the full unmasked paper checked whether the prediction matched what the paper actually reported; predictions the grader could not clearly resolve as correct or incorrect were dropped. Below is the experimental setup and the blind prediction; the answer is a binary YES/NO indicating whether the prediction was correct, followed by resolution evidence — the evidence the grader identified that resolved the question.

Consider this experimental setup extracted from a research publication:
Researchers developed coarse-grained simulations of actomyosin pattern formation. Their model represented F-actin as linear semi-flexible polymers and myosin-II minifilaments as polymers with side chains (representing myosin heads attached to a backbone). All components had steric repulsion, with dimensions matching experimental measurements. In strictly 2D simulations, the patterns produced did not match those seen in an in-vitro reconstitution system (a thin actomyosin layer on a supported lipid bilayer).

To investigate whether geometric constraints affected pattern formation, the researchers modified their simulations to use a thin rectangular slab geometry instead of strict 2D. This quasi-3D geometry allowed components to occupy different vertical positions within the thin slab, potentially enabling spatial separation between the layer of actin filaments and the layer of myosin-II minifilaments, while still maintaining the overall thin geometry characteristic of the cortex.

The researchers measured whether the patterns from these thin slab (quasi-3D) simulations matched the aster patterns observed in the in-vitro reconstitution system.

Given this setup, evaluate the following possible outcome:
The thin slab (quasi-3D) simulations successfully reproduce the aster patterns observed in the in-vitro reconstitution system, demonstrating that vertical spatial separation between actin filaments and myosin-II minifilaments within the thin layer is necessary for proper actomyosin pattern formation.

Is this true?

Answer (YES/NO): YES